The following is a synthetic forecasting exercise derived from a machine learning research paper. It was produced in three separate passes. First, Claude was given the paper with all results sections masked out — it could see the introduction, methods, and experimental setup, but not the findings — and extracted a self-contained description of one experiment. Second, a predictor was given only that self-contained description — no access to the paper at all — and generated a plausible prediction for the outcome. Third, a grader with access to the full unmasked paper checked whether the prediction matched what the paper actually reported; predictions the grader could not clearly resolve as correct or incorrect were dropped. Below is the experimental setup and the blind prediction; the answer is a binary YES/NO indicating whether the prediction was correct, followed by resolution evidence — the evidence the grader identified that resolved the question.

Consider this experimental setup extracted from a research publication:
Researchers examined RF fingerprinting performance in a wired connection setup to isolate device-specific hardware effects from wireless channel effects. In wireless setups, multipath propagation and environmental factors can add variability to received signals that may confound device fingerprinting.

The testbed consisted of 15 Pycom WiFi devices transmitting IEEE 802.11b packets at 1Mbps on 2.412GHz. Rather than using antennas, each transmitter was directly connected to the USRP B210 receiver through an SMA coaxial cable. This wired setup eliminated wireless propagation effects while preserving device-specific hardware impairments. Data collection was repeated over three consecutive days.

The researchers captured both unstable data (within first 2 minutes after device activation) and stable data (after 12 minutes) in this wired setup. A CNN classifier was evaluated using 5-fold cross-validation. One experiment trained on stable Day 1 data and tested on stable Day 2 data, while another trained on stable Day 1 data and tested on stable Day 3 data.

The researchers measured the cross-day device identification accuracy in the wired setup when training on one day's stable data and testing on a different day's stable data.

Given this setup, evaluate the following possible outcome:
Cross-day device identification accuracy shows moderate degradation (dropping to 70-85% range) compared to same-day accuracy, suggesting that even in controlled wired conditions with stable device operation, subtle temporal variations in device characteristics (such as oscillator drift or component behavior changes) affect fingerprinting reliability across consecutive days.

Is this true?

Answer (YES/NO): NO